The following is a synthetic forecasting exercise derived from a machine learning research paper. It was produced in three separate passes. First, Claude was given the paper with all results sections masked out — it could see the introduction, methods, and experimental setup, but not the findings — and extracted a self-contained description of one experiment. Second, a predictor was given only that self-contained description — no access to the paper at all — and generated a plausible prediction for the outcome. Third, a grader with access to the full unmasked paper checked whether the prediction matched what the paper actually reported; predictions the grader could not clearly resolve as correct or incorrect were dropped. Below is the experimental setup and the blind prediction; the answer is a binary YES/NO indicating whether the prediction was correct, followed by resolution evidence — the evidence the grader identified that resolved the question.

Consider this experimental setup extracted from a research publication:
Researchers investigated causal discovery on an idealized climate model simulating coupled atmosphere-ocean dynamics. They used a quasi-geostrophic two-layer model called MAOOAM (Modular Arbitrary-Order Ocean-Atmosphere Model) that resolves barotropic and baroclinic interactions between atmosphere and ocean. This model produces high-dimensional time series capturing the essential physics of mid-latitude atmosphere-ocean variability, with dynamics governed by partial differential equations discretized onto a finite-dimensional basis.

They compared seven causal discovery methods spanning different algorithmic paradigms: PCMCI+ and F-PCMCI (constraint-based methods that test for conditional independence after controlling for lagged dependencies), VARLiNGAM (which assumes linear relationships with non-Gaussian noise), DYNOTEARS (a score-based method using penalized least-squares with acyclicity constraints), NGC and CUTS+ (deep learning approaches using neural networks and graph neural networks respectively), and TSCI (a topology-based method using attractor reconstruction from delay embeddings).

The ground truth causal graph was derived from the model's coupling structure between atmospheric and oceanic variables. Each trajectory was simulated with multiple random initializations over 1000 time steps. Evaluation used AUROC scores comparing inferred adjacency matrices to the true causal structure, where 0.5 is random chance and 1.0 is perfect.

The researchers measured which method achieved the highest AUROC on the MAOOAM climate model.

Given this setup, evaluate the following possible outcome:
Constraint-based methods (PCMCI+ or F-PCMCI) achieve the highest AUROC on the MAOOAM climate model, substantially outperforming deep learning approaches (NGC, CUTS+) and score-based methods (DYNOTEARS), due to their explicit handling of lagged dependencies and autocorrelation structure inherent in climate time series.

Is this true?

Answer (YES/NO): NO